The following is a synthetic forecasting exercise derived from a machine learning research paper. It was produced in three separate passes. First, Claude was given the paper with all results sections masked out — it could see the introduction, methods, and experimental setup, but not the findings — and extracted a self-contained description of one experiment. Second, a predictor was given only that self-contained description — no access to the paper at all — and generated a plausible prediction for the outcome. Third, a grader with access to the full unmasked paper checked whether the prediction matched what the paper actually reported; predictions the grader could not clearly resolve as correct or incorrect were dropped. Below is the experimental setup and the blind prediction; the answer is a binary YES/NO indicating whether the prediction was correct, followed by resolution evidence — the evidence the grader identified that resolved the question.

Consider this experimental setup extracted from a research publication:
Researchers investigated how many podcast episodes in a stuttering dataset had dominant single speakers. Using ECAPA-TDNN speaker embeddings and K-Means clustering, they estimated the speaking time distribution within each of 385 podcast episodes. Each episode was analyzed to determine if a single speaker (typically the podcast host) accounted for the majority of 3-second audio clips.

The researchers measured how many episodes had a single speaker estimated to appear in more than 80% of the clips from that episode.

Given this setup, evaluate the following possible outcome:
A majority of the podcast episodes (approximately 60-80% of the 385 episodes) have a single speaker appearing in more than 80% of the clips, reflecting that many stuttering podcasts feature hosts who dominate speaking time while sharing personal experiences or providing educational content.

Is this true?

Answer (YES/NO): NO